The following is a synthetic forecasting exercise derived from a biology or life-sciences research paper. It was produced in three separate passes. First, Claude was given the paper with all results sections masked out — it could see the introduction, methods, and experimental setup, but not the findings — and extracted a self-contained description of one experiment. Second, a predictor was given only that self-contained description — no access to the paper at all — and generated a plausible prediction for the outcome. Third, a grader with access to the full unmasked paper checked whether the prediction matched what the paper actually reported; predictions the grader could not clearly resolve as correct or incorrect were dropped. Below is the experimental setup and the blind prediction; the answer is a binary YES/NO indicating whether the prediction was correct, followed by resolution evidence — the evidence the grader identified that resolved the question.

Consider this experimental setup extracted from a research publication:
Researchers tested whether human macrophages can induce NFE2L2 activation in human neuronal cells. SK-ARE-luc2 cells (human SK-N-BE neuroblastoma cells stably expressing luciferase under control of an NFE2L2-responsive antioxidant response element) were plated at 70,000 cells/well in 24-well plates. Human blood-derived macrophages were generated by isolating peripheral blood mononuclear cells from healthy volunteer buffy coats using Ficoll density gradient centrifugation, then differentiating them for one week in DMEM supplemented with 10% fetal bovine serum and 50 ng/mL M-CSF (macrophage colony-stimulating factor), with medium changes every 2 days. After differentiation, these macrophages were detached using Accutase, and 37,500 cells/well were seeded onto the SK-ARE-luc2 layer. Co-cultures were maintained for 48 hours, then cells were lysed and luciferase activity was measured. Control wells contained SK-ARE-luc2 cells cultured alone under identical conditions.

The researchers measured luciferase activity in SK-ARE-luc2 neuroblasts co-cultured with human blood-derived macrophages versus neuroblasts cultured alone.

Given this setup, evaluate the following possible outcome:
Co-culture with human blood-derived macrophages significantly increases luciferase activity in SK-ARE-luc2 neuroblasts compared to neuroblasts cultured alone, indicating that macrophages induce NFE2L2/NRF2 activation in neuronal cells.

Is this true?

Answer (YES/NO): YES